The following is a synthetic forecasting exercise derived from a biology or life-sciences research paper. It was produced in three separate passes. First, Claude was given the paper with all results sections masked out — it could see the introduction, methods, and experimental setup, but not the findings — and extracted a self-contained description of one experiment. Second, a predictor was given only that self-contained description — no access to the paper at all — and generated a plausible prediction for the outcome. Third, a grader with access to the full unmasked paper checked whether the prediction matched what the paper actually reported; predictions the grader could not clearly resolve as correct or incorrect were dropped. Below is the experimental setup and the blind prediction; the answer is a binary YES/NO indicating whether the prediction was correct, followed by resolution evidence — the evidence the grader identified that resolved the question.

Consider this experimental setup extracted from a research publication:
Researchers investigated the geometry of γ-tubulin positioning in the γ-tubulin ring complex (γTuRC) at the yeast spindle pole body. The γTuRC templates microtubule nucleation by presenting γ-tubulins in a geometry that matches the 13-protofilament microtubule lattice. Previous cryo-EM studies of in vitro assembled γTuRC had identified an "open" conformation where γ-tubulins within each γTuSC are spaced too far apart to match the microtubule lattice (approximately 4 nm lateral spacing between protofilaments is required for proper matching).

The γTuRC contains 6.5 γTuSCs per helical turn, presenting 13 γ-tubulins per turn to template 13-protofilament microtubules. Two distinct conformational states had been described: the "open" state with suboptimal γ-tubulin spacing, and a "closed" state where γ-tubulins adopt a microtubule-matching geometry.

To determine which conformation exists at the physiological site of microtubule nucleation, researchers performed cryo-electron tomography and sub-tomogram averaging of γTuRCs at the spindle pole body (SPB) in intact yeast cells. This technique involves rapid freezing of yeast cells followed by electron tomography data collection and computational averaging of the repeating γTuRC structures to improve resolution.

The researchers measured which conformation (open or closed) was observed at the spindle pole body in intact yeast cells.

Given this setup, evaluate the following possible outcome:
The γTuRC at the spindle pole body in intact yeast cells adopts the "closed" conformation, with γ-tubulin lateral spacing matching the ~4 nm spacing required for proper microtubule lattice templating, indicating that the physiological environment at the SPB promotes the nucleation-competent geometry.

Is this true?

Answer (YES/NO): YES